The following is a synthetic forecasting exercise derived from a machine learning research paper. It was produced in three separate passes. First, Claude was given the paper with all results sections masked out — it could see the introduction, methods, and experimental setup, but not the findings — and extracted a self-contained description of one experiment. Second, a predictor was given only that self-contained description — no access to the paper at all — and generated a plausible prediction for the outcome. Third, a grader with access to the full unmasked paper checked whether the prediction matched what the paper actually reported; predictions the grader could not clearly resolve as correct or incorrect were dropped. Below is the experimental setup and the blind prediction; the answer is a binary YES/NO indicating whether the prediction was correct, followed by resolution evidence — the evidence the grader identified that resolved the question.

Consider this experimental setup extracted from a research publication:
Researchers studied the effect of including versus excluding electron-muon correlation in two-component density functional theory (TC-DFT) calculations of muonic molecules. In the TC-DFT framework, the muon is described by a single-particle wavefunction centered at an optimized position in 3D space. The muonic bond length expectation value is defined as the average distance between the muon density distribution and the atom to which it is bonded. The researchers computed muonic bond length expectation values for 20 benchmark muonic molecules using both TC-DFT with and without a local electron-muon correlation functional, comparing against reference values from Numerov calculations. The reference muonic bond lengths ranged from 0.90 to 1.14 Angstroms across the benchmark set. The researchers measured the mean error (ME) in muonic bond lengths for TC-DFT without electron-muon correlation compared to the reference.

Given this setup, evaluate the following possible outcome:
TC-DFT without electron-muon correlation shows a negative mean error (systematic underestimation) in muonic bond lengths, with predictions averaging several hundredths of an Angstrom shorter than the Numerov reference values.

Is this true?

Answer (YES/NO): NO